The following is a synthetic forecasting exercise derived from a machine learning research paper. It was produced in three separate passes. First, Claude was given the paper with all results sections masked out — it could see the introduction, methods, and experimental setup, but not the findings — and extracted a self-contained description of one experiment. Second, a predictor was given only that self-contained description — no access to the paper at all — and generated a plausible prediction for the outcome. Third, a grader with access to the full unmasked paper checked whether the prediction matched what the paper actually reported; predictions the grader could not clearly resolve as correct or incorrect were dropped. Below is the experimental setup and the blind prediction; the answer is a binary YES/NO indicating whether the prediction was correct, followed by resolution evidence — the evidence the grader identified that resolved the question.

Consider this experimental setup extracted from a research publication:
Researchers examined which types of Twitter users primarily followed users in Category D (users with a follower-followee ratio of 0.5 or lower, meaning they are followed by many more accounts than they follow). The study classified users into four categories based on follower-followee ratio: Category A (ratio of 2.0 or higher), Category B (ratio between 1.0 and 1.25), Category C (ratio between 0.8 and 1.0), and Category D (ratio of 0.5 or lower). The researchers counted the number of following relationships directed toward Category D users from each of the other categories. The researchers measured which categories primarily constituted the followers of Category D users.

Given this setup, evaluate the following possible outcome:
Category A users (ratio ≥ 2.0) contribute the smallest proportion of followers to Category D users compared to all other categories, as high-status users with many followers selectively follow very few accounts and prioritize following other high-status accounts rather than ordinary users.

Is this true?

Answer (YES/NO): NO